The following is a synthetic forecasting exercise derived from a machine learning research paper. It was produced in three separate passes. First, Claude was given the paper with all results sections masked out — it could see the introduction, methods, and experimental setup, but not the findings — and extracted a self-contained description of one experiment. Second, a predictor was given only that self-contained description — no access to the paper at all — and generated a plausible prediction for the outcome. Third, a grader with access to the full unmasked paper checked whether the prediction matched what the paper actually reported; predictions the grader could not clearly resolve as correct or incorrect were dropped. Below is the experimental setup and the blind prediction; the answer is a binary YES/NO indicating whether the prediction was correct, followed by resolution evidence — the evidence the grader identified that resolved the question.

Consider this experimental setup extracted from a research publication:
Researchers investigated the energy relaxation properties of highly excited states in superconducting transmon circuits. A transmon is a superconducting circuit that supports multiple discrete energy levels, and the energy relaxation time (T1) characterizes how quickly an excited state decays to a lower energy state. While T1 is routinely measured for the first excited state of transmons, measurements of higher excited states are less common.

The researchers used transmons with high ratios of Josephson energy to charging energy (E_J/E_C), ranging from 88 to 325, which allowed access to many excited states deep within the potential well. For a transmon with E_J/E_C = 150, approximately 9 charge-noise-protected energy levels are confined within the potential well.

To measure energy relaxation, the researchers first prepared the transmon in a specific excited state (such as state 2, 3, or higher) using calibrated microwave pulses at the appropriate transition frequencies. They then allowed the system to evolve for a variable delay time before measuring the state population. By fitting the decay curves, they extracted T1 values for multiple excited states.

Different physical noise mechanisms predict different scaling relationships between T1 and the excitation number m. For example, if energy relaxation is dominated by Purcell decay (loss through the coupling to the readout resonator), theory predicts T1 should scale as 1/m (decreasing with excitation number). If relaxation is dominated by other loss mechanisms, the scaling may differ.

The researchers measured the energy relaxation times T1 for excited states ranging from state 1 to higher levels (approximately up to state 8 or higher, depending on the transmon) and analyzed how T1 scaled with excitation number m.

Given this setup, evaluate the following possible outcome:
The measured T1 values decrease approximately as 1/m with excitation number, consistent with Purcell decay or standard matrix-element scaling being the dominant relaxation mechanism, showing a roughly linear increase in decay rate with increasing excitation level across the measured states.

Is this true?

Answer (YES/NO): NO